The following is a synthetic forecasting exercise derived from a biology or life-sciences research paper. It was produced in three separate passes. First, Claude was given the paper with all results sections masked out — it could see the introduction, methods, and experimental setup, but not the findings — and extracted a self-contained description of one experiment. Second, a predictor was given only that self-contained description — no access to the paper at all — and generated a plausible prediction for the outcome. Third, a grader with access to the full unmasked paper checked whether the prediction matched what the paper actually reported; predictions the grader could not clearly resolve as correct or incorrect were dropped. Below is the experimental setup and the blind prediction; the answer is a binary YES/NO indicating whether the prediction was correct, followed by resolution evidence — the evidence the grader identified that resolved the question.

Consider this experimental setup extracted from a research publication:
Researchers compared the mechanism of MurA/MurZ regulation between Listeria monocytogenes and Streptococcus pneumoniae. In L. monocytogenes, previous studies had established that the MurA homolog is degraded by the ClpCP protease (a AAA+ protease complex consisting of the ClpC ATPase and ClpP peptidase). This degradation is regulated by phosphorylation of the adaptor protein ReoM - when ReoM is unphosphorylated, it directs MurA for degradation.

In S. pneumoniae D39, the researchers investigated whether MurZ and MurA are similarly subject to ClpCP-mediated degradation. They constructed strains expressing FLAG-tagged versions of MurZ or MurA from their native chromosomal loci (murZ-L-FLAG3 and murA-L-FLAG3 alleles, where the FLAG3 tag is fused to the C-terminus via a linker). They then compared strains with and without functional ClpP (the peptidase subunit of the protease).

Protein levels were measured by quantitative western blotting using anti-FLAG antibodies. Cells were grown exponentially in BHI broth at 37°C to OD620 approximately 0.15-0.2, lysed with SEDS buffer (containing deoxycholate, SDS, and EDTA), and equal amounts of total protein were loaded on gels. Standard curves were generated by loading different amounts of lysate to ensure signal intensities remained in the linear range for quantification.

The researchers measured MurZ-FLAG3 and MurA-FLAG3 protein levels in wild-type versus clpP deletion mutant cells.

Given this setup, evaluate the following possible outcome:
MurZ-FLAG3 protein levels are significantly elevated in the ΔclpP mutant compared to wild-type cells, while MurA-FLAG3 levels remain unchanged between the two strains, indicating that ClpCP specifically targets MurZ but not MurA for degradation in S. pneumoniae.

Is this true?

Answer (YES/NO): NO